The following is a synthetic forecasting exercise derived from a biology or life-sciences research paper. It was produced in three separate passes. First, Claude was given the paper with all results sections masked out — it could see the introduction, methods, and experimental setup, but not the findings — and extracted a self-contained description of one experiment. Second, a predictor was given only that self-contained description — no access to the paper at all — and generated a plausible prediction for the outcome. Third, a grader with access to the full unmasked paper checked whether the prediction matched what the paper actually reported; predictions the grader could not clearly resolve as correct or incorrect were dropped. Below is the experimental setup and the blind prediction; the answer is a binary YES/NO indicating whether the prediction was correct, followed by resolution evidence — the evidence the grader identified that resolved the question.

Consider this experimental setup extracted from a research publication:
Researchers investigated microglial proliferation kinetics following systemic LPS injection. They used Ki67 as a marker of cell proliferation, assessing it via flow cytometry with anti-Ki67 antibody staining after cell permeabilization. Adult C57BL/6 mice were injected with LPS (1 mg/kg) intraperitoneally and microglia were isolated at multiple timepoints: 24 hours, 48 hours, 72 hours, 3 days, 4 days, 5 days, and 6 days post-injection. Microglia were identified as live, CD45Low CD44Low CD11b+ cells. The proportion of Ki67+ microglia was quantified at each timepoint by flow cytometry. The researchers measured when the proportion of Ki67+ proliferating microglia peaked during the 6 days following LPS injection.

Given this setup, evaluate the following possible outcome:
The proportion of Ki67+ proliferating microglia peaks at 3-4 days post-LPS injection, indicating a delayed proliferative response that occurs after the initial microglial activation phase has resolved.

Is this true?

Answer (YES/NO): NO